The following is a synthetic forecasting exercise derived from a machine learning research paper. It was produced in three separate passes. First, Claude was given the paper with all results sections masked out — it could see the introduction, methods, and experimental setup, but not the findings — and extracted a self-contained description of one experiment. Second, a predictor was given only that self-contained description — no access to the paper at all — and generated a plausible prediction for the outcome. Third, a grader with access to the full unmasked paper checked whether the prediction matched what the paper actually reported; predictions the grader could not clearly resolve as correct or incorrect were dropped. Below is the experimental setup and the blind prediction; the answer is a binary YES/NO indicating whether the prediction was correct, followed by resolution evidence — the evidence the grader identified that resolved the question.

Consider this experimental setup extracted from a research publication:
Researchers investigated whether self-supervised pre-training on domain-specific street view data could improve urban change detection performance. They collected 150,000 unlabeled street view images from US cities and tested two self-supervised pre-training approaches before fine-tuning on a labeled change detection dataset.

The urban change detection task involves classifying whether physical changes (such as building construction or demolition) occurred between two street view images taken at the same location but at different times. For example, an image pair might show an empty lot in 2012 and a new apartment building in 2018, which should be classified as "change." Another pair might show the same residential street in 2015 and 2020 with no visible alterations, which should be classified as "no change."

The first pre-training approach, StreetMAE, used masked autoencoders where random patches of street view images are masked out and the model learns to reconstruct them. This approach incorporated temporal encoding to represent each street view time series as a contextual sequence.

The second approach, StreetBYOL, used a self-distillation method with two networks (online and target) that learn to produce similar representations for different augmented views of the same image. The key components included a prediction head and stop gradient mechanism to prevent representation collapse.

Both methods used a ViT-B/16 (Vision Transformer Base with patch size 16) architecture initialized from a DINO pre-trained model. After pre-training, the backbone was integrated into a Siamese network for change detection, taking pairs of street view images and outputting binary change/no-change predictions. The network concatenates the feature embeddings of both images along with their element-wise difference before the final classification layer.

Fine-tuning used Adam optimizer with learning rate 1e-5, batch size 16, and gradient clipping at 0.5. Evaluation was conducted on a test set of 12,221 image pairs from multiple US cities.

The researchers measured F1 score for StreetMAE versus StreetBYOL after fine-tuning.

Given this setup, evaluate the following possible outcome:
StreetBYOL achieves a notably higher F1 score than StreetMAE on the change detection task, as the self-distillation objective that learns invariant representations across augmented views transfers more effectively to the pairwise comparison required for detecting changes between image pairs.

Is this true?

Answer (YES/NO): YES